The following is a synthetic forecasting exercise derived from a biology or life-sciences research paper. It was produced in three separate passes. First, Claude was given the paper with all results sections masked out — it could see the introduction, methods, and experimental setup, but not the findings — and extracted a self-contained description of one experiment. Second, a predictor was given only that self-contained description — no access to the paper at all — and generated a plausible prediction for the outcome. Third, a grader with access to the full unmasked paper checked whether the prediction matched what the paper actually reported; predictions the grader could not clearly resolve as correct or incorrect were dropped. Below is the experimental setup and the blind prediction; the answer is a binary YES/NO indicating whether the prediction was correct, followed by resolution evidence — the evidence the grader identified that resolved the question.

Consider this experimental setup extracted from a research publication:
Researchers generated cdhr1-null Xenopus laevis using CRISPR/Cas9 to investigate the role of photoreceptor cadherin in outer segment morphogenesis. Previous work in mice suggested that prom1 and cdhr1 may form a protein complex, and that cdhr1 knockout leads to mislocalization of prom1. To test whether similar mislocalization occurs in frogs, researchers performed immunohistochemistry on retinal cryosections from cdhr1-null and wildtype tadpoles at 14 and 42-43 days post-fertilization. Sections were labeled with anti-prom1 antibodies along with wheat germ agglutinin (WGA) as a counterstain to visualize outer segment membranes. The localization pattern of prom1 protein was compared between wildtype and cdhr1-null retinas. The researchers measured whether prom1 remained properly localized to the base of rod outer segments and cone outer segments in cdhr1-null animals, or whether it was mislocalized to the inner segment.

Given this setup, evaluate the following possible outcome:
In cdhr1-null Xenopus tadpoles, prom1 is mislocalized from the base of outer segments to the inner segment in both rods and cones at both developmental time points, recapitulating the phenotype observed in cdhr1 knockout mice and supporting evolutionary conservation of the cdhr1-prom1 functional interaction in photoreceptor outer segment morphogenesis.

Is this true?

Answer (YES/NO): NO